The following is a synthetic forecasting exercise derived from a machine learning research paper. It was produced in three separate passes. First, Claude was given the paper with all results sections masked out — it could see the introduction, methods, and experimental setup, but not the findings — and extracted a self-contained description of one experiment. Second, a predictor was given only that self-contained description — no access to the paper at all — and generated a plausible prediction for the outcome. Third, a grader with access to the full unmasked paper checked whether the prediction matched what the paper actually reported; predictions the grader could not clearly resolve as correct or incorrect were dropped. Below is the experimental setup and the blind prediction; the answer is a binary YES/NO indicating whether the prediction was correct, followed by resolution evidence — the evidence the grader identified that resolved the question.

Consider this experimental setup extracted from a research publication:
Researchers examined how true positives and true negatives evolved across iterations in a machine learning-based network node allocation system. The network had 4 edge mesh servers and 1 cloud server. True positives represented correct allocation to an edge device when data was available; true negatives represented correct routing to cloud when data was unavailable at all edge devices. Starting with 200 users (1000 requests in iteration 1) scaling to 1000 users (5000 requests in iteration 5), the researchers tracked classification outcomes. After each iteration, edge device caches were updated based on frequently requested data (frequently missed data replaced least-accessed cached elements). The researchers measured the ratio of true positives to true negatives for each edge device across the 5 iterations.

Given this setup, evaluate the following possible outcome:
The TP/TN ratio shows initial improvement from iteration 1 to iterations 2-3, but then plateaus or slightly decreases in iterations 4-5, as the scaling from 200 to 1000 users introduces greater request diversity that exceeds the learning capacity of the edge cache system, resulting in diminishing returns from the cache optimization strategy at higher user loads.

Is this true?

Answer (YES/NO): NO